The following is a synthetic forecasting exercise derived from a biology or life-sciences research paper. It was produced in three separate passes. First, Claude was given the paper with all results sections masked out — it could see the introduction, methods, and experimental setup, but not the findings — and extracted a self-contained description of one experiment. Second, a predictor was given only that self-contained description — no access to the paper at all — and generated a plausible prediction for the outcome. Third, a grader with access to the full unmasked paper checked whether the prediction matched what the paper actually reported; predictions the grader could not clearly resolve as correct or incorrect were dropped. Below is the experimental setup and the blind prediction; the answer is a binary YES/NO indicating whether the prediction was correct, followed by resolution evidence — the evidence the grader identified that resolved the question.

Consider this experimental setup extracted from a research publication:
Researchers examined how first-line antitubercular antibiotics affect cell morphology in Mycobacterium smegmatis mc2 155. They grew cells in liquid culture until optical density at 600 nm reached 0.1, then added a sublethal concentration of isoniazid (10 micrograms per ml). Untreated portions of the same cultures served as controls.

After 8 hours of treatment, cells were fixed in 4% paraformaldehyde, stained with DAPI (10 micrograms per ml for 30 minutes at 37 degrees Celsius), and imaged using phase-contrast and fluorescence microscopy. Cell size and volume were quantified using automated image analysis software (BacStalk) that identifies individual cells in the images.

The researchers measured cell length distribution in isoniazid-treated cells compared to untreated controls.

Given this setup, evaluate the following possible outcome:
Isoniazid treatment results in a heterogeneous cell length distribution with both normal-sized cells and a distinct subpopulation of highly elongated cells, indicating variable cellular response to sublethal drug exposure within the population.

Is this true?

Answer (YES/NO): NO